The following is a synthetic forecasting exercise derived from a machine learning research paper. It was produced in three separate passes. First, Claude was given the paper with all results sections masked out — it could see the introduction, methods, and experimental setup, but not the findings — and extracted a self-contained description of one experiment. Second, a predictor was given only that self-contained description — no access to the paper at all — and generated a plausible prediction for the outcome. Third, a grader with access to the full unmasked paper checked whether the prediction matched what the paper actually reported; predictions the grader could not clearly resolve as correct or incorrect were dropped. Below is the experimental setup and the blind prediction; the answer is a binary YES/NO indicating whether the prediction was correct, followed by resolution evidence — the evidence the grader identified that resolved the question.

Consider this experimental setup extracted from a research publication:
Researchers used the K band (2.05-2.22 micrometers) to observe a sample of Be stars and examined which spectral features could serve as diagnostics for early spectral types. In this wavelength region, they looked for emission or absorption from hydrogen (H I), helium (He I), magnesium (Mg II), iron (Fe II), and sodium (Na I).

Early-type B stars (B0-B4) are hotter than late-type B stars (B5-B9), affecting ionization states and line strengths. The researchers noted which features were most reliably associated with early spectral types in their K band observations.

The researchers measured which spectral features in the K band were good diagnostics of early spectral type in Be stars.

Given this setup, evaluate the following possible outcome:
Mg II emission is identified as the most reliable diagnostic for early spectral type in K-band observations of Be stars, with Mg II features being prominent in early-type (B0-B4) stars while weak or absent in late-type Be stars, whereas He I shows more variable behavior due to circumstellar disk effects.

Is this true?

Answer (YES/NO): NO